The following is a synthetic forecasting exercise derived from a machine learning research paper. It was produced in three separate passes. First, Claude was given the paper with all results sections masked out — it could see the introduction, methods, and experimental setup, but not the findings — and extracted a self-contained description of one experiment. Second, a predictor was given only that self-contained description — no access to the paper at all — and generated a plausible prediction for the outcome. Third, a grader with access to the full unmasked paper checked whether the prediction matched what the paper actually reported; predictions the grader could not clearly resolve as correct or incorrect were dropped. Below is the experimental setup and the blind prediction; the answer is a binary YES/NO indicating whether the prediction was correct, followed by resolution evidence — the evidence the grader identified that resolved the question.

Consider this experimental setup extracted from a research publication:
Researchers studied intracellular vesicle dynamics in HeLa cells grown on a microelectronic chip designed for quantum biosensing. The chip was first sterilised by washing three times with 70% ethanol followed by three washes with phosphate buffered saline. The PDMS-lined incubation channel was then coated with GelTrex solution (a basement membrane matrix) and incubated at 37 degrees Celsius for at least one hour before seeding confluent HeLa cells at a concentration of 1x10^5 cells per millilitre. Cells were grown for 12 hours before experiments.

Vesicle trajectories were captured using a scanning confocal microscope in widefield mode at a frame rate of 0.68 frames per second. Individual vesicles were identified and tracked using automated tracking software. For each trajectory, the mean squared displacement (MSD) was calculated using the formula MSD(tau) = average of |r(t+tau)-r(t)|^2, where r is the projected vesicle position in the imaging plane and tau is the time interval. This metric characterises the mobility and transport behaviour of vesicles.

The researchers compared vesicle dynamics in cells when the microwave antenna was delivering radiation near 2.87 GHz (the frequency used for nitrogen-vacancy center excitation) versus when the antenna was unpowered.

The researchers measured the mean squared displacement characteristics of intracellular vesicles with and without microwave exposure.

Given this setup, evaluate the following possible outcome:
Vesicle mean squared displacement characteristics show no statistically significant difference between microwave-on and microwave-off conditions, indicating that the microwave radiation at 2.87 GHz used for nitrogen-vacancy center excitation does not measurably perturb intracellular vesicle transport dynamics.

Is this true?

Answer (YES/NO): YES